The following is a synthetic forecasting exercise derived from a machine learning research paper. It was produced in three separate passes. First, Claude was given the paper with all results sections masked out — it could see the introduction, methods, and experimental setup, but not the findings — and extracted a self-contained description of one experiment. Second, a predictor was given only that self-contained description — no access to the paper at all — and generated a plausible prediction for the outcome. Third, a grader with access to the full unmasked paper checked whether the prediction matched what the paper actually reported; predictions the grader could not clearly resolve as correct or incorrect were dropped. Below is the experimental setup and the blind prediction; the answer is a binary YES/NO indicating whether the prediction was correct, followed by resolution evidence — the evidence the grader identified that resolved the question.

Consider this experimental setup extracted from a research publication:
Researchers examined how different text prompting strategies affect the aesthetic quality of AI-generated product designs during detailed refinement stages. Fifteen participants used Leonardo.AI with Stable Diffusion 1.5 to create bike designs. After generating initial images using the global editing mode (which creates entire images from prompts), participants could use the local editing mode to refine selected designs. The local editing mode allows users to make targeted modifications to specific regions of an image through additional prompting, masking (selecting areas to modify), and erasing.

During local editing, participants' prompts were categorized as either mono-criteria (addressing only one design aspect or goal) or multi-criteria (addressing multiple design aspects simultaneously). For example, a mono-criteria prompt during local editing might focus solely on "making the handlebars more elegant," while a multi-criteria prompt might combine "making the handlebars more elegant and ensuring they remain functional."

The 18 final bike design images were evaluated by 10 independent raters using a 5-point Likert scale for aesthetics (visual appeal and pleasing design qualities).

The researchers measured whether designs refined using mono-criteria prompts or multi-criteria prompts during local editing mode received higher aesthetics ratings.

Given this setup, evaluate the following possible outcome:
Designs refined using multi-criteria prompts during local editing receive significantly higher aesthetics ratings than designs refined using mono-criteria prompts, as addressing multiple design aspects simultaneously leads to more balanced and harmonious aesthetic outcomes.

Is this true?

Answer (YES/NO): NO